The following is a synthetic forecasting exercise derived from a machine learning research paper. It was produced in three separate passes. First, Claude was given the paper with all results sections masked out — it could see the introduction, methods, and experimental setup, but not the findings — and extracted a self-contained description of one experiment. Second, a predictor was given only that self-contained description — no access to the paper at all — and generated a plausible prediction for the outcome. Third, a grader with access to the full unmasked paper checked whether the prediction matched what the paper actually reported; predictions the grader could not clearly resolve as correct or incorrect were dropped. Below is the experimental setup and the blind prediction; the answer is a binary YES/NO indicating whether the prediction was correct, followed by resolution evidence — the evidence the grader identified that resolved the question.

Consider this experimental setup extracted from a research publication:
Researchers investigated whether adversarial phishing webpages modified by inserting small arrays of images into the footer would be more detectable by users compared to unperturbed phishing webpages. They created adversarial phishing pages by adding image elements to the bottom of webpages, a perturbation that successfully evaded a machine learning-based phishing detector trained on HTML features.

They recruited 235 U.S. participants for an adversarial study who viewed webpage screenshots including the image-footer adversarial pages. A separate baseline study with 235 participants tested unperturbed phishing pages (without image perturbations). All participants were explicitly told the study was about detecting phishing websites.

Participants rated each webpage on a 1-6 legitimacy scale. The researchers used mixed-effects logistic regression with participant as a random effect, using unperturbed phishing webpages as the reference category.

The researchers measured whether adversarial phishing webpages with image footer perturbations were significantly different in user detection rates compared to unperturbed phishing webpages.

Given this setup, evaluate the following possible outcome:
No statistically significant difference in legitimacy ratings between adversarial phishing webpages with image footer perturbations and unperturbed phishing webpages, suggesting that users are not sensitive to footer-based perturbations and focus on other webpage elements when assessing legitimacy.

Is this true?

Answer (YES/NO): YES